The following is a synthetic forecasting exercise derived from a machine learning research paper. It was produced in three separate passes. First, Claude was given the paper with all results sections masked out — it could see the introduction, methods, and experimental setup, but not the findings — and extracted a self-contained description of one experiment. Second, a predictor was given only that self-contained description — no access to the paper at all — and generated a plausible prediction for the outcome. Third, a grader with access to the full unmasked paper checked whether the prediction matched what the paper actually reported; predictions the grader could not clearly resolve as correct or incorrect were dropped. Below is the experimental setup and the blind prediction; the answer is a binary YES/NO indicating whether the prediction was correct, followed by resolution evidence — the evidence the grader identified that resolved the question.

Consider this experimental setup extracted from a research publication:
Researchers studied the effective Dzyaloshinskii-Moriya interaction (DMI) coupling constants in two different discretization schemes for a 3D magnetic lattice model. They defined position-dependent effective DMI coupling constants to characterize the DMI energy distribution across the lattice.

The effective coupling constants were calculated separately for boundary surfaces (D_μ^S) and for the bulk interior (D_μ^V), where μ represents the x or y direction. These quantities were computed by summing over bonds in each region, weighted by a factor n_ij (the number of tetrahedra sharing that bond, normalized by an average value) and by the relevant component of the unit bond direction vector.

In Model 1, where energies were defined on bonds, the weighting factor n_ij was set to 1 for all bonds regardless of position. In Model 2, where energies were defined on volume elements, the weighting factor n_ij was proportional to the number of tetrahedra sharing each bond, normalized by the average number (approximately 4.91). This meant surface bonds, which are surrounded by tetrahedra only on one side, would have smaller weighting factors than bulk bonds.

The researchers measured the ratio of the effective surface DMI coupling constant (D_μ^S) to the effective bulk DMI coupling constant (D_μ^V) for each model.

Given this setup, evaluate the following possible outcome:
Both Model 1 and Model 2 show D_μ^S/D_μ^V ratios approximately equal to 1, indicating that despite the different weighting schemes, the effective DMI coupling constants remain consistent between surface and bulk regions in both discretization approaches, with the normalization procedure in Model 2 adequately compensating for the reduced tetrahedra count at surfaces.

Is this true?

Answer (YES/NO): NO